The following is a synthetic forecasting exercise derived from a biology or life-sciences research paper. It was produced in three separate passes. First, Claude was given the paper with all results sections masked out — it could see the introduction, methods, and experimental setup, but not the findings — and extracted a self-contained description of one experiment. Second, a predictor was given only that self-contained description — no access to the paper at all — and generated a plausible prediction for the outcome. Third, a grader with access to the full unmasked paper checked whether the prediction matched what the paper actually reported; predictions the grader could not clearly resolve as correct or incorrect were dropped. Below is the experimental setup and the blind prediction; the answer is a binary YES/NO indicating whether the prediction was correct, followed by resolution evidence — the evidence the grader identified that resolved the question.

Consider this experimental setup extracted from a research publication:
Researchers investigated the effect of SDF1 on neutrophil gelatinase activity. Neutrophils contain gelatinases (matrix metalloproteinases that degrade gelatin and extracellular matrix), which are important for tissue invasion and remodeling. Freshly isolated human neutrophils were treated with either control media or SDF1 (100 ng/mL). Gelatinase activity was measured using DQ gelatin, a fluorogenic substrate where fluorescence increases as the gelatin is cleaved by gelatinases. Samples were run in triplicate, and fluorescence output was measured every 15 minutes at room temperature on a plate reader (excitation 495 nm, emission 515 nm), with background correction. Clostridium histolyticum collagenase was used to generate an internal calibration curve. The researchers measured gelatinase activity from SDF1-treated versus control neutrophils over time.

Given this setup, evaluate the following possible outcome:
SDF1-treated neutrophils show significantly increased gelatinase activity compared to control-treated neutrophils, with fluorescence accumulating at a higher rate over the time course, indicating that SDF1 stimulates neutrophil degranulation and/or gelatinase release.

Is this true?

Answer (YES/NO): YES